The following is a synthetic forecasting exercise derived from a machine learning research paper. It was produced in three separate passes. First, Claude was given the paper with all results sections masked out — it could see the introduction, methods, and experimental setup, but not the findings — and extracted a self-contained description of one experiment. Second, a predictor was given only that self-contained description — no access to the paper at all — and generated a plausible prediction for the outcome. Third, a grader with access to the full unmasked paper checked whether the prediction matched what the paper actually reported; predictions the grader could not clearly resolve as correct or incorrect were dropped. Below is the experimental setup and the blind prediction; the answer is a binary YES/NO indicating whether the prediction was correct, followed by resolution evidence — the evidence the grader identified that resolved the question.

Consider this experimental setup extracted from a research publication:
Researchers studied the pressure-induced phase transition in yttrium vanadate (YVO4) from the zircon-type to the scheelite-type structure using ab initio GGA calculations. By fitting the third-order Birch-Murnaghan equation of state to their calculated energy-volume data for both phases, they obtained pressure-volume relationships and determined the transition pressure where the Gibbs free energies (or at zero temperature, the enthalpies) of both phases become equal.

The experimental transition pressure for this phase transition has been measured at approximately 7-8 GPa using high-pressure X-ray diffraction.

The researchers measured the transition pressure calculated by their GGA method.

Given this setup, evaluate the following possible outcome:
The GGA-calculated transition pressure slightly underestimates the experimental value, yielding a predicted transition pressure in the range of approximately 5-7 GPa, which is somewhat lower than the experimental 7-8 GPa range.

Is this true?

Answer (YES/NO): NO